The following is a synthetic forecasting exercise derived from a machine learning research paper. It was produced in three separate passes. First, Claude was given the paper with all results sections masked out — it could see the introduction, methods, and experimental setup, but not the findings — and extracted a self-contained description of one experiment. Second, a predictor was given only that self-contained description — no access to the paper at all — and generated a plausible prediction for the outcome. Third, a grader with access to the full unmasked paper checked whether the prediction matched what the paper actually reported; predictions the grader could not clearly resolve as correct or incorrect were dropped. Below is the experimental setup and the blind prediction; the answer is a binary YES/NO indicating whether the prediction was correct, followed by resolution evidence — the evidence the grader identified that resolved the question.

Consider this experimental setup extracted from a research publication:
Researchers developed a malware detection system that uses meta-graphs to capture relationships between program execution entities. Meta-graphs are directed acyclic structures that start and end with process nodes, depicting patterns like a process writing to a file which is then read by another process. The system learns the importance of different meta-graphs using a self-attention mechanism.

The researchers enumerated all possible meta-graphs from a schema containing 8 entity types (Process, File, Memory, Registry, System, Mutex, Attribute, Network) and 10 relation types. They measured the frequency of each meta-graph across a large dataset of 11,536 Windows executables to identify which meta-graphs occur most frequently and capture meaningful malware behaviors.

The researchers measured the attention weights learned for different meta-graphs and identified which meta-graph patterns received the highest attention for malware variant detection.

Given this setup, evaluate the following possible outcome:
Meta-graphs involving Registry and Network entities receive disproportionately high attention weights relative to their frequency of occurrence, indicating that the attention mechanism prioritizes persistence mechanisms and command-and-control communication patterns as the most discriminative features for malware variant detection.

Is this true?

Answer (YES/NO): NO